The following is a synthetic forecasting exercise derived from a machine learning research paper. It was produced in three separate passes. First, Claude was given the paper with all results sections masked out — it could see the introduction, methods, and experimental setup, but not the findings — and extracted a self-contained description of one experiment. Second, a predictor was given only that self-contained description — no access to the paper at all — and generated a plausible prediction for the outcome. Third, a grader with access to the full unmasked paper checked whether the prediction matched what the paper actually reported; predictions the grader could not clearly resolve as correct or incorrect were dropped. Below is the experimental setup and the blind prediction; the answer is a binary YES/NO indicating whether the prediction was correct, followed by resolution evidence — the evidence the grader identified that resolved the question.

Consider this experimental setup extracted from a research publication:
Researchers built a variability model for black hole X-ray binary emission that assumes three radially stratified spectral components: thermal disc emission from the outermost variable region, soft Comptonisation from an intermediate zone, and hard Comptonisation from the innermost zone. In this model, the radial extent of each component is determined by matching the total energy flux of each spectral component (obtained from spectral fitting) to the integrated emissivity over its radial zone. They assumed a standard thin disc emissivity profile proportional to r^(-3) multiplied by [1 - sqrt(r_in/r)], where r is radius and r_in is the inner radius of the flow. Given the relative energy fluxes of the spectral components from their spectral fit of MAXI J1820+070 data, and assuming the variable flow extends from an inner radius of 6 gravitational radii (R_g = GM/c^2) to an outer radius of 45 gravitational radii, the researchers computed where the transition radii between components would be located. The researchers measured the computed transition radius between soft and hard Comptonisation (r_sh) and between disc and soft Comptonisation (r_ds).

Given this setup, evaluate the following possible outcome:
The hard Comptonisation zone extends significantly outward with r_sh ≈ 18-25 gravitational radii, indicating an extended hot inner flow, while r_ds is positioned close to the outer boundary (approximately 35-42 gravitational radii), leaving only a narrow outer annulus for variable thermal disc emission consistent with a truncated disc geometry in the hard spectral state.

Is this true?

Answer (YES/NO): NO